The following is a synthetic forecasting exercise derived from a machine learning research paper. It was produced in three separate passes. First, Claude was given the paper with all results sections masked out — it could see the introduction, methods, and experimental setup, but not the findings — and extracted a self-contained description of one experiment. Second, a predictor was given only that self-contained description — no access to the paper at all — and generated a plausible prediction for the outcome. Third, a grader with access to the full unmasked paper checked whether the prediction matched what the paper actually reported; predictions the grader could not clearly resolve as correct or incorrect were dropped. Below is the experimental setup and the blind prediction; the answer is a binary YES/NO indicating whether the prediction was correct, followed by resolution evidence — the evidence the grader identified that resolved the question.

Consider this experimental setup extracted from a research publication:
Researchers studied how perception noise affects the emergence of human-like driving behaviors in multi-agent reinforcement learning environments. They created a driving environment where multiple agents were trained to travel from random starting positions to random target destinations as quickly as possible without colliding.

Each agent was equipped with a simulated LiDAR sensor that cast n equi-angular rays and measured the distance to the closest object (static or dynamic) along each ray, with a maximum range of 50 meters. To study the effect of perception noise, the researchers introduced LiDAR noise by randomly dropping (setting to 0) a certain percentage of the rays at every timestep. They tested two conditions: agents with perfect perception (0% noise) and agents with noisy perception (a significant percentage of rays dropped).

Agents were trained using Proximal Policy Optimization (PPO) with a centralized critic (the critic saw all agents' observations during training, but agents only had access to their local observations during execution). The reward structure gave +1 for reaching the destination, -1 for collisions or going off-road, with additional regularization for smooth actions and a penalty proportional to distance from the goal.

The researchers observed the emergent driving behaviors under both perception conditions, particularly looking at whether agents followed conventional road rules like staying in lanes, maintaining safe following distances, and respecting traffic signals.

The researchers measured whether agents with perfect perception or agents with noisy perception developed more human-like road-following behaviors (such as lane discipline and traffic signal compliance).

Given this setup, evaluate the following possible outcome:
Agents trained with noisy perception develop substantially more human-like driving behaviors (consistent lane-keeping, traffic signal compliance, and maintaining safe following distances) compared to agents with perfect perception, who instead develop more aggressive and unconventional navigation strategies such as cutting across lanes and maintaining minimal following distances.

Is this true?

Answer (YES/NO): YES